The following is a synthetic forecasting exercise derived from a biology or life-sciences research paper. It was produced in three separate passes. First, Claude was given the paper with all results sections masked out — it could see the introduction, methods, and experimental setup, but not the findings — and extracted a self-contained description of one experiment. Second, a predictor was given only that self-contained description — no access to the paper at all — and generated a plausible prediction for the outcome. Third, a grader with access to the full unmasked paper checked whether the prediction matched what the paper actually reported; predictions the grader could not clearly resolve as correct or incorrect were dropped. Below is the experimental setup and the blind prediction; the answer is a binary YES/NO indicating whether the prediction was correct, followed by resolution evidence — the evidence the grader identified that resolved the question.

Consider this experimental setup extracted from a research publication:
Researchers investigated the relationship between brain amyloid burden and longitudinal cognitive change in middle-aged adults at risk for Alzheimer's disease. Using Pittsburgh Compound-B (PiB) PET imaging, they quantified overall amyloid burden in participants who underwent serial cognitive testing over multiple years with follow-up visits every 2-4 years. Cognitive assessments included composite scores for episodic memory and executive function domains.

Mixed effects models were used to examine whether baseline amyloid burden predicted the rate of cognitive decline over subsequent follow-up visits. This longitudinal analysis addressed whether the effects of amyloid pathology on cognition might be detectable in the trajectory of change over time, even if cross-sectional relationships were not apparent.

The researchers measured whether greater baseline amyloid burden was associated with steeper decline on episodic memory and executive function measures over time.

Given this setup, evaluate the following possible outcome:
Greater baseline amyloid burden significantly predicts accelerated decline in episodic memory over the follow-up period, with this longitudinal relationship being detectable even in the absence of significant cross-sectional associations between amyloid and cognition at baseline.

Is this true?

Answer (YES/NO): YES